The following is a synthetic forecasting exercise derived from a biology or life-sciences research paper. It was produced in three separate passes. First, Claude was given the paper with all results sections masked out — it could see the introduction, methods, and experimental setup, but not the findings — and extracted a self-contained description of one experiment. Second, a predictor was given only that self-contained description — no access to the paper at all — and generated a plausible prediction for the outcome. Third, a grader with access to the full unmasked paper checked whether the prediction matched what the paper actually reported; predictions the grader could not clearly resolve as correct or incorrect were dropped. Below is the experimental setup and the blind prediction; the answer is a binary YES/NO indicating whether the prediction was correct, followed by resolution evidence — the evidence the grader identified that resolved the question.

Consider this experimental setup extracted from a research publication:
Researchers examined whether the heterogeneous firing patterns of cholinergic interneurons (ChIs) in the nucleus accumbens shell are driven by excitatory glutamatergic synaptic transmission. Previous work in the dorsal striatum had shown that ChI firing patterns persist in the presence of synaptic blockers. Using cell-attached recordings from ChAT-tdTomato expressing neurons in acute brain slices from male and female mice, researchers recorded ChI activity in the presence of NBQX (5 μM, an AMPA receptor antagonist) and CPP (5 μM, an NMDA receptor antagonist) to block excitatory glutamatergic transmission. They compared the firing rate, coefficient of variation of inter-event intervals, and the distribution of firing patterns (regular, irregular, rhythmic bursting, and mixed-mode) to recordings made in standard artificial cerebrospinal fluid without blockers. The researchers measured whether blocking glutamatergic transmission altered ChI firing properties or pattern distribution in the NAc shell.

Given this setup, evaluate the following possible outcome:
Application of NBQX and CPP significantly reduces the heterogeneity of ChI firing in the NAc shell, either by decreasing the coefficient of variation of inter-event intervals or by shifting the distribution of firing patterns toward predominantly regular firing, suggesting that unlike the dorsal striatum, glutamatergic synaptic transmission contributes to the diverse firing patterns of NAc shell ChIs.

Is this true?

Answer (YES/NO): NO